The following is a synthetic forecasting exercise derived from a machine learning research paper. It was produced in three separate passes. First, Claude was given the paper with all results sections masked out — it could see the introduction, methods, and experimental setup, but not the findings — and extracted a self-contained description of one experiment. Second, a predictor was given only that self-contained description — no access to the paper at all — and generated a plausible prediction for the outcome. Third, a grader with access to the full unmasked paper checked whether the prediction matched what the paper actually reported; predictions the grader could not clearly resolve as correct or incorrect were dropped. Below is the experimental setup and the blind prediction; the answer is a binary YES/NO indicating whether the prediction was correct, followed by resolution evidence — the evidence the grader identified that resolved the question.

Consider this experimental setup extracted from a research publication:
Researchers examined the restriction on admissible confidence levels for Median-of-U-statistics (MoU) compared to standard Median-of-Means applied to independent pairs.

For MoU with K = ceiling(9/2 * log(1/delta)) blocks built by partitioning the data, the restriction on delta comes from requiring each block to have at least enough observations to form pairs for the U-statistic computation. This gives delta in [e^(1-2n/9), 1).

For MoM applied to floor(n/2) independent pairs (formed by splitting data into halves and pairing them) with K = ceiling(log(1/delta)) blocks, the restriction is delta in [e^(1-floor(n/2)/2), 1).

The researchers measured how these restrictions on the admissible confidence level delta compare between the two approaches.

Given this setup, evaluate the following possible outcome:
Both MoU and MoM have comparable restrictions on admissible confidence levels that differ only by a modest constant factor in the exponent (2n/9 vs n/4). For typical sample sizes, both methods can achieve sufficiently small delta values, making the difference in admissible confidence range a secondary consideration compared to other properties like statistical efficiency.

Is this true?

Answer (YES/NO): YES